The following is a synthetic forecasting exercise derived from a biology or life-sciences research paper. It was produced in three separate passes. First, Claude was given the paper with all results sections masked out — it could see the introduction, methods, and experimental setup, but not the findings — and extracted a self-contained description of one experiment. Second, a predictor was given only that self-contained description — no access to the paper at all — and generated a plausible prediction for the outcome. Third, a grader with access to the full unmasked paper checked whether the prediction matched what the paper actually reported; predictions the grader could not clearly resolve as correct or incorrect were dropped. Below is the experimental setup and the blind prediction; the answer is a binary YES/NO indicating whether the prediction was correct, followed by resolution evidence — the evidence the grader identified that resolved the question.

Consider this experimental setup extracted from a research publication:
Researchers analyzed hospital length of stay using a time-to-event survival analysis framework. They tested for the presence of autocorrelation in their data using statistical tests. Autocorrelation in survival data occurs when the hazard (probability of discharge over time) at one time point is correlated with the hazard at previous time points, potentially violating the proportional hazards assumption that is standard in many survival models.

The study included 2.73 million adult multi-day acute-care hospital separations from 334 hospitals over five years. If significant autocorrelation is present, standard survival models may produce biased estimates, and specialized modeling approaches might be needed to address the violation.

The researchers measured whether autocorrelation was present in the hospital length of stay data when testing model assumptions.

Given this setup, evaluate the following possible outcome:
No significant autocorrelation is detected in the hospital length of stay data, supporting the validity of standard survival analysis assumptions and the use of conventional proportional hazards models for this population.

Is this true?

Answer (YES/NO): NO